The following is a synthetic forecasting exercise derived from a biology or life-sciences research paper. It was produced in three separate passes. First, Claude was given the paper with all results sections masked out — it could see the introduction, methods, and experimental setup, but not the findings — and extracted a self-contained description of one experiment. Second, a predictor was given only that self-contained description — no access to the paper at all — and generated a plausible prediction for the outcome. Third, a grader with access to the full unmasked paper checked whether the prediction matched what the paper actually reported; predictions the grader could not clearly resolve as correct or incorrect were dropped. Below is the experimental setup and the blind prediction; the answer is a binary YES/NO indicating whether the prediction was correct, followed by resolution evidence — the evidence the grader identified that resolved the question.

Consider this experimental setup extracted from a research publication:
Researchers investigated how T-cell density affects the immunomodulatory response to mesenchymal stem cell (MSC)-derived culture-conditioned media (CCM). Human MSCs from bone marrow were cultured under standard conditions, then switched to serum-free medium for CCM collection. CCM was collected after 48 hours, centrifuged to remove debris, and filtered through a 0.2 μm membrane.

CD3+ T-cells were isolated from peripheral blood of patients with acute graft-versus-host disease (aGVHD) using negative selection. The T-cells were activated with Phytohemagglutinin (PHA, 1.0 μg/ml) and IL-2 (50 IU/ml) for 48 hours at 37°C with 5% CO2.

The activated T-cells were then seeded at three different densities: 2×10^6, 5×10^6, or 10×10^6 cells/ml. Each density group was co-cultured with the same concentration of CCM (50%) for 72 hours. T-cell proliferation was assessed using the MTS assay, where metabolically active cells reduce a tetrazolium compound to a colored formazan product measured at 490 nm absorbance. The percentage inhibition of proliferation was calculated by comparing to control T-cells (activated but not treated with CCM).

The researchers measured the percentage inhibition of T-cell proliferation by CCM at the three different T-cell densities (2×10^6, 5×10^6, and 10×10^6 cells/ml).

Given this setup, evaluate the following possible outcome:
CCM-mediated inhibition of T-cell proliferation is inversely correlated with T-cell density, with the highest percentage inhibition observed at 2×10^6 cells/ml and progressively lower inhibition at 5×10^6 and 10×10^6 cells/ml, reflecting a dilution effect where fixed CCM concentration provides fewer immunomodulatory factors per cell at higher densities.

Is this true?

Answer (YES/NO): NO